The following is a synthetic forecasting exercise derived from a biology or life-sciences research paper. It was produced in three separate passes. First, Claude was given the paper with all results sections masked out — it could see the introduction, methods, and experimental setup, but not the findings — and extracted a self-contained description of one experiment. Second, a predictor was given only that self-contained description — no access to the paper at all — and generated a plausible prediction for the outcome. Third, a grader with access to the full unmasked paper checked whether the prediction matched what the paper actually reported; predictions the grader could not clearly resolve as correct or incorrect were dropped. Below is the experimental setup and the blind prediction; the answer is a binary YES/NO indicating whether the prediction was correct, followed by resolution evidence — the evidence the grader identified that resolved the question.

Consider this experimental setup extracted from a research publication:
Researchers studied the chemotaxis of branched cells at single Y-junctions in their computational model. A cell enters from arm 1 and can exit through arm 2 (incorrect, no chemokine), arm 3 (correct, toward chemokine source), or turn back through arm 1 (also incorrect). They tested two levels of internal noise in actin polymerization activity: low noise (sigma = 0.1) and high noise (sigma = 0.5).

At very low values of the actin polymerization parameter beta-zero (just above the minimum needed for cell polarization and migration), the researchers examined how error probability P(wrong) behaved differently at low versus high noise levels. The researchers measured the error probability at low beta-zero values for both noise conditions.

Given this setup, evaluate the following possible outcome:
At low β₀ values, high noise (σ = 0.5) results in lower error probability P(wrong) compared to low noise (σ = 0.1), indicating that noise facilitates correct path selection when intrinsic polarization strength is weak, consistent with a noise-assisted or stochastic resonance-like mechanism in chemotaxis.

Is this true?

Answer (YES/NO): NO